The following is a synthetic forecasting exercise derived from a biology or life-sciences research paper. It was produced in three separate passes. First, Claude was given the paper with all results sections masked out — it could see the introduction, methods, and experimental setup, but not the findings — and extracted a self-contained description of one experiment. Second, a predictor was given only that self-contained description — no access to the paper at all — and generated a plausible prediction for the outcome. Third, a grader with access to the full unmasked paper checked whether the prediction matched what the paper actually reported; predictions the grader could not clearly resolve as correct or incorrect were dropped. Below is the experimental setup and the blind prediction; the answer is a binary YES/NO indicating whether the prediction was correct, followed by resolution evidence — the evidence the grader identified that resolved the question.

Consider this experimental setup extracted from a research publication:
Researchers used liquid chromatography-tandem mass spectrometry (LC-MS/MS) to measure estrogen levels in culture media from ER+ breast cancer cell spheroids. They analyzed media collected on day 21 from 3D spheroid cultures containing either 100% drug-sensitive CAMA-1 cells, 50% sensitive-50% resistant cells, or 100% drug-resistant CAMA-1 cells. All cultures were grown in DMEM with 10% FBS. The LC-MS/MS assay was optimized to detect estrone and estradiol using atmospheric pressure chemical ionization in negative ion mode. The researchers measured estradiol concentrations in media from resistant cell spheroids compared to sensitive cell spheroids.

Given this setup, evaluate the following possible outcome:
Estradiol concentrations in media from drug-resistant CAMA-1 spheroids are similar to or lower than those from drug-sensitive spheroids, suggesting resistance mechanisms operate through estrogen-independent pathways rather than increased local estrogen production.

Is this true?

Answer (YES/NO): NO